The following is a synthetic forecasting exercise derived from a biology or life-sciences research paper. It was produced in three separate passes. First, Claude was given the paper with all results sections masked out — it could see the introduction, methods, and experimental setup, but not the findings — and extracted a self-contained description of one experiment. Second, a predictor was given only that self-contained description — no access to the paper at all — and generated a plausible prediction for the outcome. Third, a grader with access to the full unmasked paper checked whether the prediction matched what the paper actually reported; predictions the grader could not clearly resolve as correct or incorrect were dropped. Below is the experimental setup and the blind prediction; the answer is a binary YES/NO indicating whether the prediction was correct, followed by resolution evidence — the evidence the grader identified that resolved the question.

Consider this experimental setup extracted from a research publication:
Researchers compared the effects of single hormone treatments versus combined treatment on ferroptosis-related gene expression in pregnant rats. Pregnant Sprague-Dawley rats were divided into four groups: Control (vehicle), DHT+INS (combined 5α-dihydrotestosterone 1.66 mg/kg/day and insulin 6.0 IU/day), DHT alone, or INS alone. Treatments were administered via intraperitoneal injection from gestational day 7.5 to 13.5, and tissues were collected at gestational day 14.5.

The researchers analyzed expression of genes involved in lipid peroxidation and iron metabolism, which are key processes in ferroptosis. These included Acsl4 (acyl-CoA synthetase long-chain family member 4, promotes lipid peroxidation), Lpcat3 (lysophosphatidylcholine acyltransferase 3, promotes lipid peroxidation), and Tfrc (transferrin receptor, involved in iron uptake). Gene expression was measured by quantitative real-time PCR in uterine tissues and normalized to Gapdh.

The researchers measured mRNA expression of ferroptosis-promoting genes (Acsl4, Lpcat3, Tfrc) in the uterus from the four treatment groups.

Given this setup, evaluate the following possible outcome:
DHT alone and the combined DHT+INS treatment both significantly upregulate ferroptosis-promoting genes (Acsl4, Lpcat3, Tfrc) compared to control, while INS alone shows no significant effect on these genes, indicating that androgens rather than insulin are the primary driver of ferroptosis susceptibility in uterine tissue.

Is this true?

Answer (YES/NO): NO